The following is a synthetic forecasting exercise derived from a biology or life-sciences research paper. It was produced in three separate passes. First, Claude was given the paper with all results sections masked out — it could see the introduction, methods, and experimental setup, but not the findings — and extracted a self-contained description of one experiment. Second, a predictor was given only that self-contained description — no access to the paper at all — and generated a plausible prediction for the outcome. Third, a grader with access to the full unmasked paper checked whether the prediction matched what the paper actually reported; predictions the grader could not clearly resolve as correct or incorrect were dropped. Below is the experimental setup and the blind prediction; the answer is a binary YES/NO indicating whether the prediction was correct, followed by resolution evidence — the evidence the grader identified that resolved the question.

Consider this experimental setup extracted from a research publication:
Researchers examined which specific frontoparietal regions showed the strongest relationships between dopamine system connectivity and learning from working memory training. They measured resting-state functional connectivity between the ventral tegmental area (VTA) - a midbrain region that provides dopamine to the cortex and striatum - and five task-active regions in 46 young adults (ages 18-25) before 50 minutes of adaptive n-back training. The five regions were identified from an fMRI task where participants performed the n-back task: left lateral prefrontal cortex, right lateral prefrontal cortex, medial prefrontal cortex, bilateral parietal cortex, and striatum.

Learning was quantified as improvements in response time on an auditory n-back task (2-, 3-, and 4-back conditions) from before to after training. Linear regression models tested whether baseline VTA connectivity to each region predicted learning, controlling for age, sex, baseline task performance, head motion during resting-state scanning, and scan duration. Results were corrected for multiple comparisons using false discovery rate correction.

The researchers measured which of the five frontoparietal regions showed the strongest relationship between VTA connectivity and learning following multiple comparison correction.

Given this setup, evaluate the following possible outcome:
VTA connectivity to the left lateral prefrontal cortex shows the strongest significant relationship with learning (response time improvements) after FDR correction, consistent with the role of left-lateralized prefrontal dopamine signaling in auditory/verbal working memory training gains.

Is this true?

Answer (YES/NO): NO